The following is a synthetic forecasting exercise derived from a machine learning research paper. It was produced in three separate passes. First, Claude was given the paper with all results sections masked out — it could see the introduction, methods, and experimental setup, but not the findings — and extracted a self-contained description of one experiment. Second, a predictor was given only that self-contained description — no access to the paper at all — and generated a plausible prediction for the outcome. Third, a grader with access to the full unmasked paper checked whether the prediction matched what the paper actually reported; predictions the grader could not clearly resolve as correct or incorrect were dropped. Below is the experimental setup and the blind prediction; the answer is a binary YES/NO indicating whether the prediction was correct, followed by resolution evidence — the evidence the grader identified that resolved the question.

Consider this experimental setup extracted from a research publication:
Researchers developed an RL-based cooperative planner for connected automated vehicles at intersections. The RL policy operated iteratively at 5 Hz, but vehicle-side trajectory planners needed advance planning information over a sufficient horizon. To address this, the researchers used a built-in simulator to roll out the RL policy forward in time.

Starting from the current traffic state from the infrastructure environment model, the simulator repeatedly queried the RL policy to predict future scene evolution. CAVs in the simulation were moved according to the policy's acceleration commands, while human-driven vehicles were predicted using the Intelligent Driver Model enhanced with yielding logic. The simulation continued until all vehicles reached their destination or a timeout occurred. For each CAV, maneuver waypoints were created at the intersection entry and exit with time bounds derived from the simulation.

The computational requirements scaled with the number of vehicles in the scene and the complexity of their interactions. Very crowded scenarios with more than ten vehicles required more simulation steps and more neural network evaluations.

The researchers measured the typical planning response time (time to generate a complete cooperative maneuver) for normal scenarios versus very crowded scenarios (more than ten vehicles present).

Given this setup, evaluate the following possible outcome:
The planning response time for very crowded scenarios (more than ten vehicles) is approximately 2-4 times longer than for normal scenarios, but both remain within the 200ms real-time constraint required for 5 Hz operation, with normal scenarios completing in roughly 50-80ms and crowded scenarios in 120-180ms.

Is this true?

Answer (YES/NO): NO